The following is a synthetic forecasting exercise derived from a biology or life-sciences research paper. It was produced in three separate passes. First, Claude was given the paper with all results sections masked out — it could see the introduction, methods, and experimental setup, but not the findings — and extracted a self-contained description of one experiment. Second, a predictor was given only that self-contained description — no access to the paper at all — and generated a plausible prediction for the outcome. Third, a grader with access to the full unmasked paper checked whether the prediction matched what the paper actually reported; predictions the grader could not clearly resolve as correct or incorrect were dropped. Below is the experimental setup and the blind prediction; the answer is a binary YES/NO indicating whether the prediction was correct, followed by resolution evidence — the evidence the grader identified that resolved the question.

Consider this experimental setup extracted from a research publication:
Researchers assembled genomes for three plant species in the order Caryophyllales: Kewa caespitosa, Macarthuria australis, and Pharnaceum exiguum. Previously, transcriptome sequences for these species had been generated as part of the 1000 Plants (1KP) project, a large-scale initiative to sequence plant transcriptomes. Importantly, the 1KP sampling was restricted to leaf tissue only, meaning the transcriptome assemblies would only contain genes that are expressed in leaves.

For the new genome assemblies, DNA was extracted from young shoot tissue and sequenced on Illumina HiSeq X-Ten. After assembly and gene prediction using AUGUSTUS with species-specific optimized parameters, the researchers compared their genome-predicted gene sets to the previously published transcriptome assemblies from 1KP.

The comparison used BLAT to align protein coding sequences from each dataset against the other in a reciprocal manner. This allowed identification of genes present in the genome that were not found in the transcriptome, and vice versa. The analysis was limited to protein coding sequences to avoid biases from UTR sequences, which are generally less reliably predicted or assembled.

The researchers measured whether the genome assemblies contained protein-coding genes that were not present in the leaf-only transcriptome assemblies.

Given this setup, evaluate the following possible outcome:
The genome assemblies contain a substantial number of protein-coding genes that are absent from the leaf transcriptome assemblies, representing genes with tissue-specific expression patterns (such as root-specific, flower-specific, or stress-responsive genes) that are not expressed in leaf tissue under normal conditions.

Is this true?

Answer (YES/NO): YES